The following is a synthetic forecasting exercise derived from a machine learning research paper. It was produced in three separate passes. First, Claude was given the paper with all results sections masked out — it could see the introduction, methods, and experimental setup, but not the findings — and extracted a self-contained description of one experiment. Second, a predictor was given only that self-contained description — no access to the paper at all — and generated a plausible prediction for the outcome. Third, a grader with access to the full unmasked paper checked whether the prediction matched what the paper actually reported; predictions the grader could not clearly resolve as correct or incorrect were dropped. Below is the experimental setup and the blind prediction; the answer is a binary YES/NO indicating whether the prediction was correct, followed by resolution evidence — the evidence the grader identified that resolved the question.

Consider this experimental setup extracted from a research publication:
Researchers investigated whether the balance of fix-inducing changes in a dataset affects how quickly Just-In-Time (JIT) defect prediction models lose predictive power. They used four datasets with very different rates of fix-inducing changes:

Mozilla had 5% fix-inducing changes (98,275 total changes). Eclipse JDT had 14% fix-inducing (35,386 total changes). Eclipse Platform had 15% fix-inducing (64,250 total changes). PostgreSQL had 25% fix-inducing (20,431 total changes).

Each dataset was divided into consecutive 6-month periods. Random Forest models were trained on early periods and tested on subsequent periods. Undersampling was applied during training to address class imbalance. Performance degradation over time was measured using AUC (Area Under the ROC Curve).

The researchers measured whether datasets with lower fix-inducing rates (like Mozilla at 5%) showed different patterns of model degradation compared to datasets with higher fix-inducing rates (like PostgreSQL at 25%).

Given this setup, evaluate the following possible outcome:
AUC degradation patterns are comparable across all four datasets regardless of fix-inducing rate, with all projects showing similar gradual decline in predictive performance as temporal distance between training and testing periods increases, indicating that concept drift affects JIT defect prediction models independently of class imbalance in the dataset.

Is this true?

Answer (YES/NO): NO